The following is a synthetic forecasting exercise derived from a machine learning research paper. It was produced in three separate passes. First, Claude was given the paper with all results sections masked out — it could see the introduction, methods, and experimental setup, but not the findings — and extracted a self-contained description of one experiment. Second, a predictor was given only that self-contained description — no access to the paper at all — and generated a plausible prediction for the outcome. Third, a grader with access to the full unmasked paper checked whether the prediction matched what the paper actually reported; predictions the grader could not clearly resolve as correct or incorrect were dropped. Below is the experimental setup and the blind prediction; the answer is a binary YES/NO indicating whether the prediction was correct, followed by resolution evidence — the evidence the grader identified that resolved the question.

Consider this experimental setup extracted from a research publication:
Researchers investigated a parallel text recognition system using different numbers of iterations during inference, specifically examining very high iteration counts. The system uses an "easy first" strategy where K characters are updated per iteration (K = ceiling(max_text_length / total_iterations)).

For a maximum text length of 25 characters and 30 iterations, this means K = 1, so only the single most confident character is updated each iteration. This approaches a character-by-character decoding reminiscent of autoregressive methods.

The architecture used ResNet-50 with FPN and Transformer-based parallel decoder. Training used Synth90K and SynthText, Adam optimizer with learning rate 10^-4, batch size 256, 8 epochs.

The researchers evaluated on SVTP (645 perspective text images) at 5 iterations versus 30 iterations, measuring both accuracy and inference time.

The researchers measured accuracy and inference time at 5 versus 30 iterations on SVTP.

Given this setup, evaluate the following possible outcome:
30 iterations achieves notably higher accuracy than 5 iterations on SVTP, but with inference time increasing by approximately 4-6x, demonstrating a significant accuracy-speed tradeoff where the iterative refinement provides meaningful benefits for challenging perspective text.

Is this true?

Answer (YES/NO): NO